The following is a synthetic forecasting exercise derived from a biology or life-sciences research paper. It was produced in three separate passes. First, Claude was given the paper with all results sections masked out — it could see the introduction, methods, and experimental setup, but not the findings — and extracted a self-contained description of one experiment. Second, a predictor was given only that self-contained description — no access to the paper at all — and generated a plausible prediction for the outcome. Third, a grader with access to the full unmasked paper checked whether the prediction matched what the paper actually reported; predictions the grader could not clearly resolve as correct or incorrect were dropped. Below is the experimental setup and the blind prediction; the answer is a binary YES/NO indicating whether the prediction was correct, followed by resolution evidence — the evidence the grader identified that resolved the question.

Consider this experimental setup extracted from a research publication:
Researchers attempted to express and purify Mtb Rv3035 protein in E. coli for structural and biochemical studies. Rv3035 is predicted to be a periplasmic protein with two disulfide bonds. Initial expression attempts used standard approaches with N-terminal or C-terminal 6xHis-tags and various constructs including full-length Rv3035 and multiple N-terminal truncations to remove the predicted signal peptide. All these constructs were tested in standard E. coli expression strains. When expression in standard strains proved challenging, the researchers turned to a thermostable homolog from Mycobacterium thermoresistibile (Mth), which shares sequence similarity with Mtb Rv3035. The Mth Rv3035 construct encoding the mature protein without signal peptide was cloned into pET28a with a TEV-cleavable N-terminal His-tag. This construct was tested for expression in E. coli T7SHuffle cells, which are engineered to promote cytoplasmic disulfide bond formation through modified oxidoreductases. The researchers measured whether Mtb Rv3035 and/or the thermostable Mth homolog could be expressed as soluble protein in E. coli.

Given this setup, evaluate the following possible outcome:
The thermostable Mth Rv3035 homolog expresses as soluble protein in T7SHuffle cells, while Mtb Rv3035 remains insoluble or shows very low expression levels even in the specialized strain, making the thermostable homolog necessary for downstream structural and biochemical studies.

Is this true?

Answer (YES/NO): NO